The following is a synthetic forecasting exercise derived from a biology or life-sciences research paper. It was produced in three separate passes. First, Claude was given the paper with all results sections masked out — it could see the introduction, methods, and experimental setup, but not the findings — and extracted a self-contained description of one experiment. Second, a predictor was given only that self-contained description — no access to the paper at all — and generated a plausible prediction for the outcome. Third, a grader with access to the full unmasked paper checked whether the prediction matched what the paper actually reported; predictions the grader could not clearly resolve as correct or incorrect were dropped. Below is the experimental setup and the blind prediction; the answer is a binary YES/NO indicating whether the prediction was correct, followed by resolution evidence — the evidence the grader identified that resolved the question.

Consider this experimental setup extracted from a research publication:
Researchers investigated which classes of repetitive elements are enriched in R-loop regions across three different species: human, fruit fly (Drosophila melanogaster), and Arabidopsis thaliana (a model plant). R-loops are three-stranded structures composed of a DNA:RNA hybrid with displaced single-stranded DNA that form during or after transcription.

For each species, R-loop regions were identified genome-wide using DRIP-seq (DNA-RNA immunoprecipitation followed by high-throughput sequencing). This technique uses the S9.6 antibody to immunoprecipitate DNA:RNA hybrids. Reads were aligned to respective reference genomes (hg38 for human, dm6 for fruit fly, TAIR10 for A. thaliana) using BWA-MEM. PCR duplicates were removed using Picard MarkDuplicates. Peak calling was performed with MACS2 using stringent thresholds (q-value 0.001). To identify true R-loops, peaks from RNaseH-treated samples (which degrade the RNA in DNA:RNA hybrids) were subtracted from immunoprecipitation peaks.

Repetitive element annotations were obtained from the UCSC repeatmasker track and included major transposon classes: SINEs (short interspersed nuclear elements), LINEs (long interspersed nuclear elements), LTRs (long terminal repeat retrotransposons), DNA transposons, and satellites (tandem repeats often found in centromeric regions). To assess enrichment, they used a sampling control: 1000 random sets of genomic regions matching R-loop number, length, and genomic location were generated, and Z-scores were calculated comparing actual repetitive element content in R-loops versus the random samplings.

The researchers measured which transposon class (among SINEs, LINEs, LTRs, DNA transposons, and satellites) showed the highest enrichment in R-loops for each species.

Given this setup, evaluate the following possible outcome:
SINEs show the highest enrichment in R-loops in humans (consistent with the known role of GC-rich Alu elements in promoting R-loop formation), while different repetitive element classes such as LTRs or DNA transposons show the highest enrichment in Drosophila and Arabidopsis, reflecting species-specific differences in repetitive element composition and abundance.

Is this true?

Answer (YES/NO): NO